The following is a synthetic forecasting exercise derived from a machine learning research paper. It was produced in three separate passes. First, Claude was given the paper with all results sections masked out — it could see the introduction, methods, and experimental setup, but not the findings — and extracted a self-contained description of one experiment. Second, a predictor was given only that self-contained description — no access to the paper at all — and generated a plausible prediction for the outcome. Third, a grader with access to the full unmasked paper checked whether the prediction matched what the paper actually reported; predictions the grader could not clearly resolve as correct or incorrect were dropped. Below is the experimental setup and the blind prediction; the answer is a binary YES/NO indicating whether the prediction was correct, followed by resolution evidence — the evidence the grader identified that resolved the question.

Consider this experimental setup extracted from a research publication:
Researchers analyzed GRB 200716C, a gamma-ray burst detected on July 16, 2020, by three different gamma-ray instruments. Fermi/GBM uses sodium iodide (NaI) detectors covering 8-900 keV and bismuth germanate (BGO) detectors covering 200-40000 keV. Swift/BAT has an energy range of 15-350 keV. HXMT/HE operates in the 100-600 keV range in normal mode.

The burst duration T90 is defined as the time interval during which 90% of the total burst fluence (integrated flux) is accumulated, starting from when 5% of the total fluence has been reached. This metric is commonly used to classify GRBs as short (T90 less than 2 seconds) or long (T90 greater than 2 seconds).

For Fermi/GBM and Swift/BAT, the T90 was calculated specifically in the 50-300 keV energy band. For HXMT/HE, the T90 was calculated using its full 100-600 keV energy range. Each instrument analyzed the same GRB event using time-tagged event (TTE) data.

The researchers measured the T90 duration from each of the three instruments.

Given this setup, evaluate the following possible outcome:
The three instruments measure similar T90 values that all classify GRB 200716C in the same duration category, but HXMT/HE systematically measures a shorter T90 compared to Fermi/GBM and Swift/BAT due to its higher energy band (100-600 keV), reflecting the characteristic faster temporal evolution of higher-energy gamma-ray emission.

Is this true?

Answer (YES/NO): NO